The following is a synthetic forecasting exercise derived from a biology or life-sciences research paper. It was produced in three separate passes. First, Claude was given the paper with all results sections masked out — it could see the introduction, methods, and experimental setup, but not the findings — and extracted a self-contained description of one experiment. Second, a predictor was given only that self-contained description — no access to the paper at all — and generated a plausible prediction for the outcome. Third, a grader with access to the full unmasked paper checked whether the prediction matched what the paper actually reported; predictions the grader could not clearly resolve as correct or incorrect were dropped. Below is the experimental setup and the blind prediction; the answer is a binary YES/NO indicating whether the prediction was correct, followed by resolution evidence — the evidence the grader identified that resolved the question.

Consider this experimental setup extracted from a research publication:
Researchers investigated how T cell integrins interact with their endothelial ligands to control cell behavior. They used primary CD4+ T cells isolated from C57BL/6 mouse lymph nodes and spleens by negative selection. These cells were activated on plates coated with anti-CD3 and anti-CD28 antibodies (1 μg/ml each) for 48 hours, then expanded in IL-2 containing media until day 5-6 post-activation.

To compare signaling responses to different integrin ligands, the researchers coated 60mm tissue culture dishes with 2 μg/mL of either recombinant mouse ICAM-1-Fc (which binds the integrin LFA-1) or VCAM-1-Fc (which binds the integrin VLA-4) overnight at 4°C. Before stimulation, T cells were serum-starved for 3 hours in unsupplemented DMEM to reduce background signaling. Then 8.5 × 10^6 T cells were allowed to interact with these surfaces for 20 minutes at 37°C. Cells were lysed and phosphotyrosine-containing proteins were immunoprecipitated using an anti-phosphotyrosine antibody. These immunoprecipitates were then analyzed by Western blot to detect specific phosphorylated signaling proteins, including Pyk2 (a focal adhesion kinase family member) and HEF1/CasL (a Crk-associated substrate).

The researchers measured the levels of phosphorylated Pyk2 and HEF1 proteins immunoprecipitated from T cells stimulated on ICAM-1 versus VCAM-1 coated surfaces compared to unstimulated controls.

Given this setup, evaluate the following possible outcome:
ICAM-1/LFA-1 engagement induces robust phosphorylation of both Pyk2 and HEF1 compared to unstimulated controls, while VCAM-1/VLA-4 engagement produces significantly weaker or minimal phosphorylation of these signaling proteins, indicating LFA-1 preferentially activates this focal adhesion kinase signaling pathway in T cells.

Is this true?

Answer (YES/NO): NO